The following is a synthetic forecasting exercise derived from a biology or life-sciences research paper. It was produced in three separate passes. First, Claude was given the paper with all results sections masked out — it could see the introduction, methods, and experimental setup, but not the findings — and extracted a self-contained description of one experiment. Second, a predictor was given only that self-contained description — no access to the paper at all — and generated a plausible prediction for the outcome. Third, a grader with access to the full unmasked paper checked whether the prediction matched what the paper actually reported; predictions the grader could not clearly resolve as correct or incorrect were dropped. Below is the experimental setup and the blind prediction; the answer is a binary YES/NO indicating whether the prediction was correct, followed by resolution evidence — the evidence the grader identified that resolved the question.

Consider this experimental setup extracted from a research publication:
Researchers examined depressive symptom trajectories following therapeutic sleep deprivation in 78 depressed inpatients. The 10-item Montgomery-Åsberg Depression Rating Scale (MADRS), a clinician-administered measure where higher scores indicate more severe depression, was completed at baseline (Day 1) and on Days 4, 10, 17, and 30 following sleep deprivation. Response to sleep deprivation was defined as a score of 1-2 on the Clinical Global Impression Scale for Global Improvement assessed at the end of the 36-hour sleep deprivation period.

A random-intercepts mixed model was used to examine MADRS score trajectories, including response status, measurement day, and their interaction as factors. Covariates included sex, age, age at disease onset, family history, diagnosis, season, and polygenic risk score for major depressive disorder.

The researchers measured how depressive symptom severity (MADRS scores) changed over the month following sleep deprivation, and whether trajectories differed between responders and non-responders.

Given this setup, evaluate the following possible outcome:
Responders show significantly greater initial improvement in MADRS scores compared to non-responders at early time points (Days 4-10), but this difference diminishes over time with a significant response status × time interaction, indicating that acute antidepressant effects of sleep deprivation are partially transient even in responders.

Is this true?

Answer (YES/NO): NO